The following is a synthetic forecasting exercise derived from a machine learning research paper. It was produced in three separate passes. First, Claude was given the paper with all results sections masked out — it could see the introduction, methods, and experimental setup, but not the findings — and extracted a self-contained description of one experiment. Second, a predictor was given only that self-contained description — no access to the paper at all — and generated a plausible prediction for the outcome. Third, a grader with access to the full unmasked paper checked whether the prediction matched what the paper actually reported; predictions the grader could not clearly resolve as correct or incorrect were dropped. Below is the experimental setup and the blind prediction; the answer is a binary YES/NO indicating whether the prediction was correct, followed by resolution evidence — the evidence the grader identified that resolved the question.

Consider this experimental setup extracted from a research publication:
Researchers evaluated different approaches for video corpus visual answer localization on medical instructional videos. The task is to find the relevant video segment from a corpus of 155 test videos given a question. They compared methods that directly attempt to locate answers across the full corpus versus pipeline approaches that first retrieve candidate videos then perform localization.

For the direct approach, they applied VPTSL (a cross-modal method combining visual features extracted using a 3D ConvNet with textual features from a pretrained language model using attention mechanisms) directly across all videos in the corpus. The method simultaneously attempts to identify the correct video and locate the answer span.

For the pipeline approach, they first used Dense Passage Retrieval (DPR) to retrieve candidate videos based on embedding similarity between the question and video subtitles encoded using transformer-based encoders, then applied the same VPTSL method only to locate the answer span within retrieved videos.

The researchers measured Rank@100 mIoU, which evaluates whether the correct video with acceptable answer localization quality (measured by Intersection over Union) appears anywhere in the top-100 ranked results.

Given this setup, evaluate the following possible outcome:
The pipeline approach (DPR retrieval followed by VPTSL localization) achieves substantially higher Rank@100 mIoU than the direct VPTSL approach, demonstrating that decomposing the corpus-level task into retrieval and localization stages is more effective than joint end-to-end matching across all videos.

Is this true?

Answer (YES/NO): YES